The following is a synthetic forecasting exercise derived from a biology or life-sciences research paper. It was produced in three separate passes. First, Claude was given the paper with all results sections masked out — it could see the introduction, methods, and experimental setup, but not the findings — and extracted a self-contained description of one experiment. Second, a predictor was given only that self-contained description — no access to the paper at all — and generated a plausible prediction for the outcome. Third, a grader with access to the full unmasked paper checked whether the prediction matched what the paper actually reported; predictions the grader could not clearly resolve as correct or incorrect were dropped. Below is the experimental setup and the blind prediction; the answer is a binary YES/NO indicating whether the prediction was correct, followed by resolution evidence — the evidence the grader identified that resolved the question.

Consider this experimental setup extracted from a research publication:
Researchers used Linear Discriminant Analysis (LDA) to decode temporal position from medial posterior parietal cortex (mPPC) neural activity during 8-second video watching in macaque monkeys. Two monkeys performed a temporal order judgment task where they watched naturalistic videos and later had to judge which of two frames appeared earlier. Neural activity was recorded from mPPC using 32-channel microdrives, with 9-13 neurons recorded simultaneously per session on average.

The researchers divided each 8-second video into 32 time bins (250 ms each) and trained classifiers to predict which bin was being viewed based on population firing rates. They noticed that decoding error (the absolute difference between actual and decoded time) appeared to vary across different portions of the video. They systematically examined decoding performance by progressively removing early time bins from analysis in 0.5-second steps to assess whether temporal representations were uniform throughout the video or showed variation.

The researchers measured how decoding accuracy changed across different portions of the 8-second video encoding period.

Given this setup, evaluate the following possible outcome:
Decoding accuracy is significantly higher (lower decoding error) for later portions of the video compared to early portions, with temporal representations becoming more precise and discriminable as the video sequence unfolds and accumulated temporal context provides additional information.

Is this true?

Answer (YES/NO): NO